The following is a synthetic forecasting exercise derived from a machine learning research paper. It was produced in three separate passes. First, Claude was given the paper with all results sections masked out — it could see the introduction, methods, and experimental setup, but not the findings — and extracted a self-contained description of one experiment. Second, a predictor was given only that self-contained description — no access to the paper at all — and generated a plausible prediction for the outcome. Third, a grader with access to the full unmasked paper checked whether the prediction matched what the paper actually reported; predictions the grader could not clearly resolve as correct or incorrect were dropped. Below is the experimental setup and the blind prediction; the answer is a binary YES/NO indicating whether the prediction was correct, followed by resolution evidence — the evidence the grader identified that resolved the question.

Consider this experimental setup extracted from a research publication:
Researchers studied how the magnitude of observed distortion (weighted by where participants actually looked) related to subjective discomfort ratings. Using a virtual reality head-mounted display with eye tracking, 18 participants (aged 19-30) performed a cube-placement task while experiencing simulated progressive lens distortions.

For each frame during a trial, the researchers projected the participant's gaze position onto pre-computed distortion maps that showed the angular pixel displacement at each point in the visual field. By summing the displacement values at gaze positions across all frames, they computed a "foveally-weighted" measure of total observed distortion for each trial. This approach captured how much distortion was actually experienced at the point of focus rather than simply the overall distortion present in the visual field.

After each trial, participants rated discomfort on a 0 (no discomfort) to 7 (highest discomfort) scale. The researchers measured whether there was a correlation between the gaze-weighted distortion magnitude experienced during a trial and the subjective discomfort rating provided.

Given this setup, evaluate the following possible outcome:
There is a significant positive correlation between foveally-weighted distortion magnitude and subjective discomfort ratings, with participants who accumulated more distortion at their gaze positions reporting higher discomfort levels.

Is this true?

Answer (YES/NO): YES